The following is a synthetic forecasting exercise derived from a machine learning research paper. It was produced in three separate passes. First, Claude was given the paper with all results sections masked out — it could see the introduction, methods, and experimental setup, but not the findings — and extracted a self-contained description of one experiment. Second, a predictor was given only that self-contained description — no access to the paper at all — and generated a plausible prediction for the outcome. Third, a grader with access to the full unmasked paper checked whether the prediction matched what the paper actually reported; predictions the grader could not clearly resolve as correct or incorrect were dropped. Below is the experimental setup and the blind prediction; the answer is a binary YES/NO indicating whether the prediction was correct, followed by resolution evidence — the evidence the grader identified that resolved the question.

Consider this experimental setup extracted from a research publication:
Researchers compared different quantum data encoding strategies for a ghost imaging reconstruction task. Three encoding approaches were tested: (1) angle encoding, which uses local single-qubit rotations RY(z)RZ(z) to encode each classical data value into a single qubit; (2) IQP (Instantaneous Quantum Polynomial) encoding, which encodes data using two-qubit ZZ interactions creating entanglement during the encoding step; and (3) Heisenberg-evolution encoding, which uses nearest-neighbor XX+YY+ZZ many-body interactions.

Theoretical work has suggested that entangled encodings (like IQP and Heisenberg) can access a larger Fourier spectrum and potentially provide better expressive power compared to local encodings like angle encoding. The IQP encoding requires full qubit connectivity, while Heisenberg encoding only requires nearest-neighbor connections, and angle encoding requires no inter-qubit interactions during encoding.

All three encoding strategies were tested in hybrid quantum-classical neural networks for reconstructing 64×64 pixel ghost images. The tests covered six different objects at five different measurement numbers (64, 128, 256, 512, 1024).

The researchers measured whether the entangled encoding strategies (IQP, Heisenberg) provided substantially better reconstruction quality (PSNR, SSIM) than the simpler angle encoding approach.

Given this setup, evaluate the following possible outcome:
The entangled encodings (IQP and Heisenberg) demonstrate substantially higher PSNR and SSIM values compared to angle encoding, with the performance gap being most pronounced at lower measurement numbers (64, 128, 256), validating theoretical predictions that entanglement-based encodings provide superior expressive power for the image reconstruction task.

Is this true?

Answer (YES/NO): NO